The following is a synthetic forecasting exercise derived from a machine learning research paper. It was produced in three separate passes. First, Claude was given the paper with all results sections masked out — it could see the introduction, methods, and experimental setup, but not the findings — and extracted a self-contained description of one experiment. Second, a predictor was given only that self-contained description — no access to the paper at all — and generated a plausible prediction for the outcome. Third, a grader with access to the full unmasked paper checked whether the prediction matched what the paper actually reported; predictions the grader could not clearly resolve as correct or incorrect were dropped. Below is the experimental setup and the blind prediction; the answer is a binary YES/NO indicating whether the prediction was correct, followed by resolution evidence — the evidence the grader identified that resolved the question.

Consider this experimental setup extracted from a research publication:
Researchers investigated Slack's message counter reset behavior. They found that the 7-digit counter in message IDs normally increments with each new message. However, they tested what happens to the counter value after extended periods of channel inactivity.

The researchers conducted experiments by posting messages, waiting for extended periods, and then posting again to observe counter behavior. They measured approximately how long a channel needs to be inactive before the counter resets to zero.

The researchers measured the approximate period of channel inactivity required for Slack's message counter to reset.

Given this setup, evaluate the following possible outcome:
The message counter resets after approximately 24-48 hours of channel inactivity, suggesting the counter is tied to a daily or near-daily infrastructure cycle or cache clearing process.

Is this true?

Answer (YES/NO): NO